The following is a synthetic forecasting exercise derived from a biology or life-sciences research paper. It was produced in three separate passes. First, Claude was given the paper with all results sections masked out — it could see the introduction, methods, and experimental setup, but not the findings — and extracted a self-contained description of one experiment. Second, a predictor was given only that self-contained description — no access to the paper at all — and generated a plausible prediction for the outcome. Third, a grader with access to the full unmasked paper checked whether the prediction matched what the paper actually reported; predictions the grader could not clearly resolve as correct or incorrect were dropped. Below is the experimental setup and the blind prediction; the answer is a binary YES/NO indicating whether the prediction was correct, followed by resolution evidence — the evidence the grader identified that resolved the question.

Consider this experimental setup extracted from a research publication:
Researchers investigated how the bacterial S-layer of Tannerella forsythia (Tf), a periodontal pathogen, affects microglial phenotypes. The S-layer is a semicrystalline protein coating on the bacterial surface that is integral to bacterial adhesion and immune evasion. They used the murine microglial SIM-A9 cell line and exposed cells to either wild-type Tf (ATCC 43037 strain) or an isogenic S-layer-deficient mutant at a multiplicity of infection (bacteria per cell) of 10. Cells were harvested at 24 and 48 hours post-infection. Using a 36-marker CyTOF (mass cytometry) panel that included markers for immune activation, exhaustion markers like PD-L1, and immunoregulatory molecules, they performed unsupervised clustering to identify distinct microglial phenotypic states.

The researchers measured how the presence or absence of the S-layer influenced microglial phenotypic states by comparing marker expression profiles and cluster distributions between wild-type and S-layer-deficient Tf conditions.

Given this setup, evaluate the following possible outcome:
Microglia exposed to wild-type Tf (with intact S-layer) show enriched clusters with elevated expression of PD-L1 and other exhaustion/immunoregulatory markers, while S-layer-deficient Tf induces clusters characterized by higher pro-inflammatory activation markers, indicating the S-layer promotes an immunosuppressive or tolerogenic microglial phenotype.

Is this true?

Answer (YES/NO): NO